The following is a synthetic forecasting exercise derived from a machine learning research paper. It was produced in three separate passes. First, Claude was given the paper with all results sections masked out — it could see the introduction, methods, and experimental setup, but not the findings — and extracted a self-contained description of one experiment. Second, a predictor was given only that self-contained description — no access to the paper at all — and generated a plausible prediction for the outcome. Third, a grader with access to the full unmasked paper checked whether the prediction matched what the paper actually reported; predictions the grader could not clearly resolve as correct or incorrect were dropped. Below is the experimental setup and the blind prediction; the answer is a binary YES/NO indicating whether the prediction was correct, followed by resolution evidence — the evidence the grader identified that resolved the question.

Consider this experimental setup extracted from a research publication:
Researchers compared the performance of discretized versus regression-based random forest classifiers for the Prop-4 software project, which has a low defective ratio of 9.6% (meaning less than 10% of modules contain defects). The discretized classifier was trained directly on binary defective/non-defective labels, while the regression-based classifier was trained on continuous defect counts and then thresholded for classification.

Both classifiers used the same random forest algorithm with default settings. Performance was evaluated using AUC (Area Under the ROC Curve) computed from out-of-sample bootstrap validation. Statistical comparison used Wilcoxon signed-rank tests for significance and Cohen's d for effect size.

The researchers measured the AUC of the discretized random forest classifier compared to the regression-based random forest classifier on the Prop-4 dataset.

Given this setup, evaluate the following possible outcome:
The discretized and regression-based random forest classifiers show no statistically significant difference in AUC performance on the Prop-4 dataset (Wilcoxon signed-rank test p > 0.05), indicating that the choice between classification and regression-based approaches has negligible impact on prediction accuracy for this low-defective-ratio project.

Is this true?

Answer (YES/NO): NO